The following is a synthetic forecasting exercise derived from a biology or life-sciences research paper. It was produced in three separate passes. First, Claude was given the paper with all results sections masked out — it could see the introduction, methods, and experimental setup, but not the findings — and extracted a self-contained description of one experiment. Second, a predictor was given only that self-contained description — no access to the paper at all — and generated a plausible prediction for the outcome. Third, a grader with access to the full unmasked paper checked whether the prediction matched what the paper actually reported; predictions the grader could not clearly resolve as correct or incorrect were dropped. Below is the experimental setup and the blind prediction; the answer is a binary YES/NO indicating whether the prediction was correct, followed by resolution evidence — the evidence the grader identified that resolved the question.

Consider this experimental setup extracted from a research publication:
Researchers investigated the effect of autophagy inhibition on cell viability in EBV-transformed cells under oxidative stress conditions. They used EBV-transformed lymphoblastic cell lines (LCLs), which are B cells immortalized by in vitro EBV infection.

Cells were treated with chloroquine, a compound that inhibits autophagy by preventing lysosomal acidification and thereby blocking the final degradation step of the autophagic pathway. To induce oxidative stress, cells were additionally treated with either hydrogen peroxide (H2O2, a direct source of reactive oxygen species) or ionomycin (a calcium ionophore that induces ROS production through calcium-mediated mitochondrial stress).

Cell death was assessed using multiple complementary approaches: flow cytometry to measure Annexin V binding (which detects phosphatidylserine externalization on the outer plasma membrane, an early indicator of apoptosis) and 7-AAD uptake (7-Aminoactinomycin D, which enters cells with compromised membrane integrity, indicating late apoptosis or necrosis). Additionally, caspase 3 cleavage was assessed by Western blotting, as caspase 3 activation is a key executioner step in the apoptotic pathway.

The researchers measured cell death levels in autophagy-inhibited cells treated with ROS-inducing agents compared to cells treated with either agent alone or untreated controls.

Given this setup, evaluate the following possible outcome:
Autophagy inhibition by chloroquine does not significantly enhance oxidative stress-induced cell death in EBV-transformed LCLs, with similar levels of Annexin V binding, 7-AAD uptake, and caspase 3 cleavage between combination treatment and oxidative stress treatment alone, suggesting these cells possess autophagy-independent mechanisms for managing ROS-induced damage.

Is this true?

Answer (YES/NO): NO